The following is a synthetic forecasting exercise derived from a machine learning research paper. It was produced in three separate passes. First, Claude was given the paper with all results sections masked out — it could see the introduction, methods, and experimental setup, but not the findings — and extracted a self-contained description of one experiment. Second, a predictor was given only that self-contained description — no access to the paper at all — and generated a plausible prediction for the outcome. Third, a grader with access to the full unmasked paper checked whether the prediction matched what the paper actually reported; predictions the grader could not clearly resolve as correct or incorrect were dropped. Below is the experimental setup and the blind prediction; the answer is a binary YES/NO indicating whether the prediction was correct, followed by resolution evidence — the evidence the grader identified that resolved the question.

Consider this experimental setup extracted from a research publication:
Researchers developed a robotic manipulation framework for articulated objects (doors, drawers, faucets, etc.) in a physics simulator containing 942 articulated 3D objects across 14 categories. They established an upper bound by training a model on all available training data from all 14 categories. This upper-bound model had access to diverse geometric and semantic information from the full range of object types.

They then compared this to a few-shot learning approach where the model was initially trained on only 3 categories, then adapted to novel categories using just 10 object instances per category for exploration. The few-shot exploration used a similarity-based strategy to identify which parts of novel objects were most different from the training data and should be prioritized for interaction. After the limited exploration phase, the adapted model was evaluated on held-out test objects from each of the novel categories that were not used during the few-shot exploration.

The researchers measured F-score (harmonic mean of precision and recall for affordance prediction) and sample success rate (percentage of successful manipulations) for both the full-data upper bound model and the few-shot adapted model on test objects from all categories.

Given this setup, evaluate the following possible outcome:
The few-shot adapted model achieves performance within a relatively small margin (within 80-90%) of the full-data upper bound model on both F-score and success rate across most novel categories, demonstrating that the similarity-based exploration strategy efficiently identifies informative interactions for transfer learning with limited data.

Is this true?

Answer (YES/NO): NO